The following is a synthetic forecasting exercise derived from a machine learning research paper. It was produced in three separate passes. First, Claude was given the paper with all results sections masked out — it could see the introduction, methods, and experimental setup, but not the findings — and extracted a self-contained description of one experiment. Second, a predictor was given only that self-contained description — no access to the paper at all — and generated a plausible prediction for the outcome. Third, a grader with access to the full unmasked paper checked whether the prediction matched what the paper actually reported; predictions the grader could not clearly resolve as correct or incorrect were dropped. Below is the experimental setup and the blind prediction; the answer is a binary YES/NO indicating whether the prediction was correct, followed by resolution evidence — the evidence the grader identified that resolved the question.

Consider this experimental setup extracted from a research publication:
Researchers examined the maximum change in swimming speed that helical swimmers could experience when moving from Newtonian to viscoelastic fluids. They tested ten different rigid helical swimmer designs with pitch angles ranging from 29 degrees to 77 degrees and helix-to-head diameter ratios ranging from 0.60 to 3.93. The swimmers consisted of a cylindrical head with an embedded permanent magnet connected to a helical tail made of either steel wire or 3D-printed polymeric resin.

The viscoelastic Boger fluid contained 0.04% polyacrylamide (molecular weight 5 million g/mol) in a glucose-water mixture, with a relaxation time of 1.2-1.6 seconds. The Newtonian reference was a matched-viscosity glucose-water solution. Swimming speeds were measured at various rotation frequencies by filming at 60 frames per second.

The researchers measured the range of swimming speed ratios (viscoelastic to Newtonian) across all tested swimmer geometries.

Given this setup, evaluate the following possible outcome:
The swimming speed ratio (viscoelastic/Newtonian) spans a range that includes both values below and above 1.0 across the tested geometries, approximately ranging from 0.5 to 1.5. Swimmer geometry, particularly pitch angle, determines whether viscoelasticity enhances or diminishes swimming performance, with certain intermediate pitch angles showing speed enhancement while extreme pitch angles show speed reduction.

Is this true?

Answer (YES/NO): NO